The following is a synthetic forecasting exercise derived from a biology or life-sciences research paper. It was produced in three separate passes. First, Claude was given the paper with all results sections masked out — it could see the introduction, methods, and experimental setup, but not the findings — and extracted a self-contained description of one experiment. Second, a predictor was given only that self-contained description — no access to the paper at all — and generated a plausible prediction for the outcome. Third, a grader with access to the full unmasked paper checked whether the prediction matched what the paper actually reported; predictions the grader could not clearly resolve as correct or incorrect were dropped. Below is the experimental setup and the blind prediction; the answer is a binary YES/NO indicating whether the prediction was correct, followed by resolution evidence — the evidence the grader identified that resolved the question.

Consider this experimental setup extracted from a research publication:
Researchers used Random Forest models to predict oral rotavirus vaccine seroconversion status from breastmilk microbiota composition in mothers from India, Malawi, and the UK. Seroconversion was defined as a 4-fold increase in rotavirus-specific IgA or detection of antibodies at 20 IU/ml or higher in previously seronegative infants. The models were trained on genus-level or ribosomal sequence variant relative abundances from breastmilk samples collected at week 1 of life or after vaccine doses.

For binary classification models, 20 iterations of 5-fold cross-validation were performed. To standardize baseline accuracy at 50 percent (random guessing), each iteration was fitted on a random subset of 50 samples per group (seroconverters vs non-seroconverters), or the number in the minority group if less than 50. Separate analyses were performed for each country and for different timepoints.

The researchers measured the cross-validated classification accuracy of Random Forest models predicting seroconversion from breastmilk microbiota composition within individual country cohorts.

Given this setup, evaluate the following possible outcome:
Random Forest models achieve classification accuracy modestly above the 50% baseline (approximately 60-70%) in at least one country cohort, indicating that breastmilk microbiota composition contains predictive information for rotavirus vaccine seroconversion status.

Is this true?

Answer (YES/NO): NO